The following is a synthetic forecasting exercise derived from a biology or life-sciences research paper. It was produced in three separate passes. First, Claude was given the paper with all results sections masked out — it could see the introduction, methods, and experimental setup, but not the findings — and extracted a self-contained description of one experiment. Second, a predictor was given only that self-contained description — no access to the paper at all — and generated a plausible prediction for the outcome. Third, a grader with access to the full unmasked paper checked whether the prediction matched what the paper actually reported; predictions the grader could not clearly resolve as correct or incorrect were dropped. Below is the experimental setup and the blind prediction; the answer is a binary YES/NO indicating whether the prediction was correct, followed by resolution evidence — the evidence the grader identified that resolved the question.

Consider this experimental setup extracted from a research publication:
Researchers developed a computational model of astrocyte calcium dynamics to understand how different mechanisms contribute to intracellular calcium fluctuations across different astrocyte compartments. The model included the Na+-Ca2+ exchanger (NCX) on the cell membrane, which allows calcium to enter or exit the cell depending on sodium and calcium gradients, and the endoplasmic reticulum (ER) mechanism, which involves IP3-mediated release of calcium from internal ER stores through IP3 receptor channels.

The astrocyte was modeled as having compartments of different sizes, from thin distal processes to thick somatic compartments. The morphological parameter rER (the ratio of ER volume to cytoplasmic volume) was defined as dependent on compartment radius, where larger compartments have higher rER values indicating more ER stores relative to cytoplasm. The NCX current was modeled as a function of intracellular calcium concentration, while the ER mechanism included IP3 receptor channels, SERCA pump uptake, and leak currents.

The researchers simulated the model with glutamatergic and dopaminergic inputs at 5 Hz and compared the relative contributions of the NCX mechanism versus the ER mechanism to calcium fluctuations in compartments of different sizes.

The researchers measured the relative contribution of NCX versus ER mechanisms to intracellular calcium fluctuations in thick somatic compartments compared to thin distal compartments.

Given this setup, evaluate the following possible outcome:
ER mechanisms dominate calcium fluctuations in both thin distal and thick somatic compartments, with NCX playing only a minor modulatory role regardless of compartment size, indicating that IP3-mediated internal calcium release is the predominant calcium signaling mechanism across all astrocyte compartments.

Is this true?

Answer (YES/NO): NO